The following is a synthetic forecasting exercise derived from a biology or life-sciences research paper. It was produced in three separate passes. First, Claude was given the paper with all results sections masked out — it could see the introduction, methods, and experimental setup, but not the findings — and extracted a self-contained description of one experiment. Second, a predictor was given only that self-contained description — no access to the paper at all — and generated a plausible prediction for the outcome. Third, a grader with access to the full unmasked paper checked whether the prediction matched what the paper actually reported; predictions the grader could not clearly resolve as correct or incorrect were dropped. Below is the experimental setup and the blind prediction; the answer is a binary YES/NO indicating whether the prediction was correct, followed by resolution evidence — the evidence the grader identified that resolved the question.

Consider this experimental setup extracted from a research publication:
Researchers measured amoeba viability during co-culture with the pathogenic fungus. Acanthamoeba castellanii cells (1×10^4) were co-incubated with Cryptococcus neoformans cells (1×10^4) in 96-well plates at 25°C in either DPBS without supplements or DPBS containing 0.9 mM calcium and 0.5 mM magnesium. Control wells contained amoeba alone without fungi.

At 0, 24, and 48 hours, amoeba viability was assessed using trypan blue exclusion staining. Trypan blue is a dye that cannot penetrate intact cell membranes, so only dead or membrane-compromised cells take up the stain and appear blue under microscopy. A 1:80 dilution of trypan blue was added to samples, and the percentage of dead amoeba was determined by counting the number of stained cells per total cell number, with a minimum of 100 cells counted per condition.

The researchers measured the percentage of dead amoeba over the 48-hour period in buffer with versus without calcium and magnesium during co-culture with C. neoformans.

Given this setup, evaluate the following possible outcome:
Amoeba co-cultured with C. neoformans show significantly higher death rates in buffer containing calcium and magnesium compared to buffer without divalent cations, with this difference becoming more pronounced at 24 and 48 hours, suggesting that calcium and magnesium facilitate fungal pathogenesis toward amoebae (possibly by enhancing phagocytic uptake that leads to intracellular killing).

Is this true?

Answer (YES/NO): NO